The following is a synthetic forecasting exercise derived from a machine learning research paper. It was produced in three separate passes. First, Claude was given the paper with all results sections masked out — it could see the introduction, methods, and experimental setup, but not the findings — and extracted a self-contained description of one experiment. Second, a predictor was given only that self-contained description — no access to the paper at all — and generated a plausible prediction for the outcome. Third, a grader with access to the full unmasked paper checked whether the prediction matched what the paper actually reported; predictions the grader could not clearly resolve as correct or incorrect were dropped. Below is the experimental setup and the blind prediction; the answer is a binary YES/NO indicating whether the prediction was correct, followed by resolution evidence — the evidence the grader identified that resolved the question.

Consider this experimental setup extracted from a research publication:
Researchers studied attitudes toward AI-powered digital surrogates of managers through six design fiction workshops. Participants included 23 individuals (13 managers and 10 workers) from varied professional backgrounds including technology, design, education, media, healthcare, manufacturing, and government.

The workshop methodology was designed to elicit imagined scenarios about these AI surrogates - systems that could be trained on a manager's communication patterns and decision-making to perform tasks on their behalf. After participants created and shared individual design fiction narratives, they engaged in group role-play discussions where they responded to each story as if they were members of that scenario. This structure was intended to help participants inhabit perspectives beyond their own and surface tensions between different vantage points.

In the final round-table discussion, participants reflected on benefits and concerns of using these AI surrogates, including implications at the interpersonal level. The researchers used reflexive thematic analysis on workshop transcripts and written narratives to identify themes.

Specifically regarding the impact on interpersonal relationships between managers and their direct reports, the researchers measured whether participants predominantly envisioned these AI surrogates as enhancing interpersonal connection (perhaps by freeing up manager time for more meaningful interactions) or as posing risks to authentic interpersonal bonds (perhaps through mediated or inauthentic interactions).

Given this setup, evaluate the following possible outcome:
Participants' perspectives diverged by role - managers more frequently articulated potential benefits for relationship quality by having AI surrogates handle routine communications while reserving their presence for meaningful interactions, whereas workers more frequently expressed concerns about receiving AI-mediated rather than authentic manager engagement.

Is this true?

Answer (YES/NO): NO